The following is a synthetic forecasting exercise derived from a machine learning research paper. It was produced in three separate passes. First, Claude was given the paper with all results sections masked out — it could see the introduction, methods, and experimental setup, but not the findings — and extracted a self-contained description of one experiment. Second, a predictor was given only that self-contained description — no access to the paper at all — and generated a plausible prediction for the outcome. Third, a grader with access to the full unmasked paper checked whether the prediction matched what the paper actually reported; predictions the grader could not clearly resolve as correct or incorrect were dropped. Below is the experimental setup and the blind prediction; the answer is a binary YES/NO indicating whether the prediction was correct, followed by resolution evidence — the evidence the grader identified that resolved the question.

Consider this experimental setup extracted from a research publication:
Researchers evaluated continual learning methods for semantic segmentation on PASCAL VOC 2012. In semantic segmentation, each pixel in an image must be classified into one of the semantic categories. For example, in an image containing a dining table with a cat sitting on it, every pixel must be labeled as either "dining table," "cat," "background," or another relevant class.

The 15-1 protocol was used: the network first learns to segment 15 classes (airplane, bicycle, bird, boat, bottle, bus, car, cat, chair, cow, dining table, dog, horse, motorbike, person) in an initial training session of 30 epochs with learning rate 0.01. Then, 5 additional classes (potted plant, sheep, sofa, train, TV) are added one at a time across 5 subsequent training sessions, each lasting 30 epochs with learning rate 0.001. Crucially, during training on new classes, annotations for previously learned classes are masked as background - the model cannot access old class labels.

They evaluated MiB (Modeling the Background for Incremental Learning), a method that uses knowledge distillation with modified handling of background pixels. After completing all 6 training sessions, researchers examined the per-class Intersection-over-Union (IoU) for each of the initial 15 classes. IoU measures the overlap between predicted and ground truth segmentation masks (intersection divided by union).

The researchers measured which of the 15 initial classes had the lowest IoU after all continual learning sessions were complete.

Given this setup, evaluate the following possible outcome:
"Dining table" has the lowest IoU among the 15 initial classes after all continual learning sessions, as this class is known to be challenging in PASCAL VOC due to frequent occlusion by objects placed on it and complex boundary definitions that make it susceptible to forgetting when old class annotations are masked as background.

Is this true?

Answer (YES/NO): NO